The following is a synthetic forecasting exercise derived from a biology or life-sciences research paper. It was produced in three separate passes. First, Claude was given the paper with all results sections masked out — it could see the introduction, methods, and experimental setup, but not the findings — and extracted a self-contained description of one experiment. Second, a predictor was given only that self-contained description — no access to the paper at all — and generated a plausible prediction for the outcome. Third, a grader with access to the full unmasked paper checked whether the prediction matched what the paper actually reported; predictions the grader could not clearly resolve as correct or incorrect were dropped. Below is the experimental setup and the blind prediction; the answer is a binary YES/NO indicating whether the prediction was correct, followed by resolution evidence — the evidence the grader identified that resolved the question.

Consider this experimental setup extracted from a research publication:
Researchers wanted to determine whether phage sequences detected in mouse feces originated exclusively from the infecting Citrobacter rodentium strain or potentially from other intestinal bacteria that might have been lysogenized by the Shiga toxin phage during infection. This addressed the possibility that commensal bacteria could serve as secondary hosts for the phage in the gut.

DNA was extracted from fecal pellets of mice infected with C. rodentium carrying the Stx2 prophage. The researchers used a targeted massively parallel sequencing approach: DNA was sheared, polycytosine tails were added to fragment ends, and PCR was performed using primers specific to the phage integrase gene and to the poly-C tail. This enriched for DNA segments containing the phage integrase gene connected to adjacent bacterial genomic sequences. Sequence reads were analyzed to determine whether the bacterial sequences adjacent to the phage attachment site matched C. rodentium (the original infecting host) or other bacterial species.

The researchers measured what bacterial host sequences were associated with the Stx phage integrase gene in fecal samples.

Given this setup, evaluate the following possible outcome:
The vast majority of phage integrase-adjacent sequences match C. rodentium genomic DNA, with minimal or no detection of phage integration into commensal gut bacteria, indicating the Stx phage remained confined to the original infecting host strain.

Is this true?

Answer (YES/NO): YES